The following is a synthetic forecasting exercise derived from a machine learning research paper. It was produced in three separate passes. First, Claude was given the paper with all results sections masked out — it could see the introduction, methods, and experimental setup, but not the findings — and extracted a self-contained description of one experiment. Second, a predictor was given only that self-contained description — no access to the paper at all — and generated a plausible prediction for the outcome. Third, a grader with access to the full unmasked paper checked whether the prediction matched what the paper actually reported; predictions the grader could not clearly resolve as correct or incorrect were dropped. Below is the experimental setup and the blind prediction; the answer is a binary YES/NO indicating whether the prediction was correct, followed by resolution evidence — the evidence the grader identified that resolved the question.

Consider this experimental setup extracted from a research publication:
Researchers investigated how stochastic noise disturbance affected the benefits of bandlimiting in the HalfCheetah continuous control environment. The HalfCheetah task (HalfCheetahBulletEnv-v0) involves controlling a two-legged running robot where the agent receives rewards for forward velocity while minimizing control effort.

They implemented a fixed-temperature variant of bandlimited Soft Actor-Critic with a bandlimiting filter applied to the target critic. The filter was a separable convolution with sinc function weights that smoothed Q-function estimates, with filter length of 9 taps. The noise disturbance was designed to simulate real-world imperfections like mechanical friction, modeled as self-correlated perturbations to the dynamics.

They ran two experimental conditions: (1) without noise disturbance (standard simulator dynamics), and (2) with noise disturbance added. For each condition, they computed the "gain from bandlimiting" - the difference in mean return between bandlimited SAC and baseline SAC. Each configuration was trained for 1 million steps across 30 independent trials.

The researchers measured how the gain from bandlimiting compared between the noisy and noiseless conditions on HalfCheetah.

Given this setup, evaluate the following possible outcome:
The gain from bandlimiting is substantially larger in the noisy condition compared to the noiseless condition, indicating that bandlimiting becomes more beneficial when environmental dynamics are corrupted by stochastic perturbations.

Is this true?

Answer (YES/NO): YES